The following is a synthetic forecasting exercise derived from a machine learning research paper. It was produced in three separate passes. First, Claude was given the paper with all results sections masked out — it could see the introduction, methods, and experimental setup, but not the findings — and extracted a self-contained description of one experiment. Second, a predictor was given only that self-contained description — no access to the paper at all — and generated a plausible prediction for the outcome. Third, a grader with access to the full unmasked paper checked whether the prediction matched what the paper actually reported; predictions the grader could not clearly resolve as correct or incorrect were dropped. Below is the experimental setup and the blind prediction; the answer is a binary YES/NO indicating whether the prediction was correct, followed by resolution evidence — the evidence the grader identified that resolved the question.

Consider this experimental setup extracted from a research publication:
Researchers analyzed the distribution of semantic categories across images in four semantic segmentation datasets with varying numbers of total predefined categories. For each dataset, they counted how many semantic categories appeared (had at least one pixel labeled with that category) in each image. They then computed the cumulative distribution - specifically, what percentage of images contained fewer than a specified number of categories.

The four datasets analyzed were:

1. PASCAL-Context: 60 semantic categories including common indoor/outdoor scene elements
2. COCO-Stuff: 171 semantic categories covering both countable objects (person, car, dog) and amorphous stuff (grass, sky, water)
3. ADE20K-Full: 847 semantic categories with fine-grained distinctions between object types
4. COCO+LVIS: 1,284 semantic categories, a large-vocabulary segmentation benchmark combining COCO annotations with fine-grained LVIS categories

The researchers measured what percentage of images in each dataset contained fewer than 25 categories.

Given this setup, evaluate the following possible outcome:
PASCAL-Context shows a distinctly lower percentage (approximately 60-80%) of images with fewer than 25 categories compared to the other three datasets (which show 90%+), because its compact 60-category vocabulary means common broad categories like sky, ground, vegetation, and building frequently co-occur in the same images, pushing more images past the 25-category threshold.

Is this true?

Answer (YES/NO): NO